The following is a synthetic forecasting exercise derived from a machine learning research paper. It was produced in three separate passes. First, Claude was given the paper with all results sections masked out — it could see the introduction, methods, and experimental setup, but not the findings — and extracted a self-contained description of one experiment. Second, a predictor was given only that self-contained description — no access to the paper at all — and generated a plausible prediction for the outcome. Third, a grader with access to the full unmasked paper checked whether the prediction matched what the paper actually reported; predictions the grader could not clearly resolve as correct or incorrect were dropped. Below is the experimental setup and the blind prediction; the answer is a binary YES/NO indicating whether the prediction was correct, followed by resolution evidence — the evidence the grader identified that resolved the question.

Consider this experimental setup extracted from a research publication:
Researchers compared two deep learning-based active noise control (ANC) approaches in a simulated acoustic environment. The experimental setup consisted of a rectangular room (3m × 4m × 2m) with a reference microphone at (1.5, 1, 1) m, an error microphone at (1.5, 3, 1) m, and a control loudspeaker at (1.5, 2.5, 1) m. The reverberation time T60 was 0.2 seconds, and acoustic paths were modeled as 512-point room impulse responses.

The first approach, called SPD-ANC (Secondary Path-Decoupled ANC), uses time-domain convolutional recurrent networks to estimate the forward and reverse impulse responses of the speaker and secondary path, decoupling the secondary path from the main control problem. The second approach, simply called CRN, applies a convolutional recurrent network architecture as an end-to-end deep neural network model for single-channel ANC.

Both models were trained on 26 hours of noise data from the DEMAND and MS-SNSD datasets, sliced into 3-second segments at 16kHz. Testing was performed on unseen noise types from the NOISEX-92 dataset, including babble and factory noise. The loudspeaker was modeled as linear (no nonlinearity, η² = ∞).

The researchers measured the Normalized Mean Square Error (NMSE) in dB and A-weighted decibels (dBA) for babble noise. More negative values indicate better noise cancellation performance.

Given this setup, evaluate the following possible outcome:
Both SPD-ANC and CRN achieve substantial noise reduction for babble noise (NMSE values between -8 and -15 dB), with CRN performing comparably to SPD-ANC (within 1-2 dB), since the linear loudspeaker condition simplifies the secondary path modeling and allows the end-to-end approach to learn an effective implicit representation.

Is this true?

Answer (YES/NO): NO